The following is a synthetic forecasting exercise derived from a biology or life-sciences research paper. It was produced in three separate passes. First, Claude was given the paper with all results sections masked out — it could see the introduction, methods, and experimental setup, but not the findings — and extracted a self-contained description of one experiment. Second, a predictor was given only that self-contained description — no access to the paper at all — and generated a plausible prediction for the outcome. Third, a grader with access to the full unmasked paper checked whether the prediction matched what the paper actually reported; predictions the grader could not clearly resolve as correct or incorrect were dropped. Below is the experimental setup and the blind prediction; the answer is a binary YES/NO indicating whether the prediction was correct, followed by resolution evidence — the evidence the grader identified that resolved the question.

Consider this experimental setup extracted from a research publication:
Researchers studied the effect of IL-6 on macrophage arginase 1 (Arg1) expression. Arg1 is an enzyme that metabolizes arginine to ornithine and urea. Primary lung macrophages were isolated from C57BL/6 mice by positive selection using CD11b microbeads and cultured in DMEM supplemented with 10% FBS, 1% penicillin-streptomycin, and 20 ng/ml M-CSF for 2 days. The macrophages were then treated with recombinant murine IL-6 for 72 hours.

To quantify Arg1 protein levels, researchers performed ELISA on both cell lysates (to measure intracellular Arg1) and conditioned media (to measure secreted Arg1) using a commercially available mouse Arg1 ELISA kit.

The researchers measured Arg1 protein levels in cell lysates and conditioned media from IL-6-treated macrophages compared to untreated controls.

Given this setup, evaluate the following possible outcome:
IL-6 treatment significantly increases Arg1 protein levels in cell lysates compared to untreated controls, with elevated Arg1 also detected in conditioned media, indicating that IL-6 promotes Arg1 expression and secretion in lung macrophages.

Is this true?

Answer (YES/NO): YES